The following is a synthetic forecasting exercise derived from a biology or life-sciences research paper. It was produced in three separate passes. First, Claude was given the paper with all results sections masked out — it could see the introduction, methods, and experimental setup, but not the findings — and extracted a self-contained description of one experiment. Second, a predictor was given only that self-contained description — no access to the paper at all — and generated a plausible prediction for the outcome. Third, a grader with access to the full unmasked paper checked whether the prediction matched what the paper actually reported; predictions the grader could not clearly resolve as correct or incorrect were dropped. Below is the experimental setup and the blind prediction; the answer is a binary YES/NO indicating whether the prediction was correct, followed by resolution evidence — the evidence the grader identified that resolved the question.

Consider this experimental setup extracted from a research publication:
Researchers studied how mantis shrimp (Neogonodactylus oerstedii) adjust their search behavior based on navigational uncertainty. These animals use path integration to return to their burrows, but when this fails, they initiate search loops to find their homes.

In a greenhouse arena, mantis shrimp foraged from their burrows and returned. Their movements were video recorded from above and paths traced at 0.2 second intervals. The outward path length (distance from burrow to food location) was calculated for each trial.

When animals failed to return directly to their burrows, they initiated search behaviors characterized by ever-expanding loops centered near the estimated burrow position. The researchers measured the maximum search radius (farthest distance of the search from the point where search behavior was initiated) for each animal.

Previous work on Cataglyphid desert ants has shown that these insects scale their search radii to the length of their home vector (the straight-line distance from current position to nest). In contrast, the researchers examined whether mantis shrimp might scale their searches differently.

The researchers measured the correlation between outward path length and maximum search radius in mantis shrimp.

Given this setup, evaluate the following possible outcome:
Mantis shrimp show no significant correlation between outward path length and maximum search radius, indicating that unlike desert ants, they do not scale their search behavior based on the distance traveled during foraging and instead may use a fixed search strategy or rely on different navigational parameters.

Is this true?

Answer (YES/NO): NO